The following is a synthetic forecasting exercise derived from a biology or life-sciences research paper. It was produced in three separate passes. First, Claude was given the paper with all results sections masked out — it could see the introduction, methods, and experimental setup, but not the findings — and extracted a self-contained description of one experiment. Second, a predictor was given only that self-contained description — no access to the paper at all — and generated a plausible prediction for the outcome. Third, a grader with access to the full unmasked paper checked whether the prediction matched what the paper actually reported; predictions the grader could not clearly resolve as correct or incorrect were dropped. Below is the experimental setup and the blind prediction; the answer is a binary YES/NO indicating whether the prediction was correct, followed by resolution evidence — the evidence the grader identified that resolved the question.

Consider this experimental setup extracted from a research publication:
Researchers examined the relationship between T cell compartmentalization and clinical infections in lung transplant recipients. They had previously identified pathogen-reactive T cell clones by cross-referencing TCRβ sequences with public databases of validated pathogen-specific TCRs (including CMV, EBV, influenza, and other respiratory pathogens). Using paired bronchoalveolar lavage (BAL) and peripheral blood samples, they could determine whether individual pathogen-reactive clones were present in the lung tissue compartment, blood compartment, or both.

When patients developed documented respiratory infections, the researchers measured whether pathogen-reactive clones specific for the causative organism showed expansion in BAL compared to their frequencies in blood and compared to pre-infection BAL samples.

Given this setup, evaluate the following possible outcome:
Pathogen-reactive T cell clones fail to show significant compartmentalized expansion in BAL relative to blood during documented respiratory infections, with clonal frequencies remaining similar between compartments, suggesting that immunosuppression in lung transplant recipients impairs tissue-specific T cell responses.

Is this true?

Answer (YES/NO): NO